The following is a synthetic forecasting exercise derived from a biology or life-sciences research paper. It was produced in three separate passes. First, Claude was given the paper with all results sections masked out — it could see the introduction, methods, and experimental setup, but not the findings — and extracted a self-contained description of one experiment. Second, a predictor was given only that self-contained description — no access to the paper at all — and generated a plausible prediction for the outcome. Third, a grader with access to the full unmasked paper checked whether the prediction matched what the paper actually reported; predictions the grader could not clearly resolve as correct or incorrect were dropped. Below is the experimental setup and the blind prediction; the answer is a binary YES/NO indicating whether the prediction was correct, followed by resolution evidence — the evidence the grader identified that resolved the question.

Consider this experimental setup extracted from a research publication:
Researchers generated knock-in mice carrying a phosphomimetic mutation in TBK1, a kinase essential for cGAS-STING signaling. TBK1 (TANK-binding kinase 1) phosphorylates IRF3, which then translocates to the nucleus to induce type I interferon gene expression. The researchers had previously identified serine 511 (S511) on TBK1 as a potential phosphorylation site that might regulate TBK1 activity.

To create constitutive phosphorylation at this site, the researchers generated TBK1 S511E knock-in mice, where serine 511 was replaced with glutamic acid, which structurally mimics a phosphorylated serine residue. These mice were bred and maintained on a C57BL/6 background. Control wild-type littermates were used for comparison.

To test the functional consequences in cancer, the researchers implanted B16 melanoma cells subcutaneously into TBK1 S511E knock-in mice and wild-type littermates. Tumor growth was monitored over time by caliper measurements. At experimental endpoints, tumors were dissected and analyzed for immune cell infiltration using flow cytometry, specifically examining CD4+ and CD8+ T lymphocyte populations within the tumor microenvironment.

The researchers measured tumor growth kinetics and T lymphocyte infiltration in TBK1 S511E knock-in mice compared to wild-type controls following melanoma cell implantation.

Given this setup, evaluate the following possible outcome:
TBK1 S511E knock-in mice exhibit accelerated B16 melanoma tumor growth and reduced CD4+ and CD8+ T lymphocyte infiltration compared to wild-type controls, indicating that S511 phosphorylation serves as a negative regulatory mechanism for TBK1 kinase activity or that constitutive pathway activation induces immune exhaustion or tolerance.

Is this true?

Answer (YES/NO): NO